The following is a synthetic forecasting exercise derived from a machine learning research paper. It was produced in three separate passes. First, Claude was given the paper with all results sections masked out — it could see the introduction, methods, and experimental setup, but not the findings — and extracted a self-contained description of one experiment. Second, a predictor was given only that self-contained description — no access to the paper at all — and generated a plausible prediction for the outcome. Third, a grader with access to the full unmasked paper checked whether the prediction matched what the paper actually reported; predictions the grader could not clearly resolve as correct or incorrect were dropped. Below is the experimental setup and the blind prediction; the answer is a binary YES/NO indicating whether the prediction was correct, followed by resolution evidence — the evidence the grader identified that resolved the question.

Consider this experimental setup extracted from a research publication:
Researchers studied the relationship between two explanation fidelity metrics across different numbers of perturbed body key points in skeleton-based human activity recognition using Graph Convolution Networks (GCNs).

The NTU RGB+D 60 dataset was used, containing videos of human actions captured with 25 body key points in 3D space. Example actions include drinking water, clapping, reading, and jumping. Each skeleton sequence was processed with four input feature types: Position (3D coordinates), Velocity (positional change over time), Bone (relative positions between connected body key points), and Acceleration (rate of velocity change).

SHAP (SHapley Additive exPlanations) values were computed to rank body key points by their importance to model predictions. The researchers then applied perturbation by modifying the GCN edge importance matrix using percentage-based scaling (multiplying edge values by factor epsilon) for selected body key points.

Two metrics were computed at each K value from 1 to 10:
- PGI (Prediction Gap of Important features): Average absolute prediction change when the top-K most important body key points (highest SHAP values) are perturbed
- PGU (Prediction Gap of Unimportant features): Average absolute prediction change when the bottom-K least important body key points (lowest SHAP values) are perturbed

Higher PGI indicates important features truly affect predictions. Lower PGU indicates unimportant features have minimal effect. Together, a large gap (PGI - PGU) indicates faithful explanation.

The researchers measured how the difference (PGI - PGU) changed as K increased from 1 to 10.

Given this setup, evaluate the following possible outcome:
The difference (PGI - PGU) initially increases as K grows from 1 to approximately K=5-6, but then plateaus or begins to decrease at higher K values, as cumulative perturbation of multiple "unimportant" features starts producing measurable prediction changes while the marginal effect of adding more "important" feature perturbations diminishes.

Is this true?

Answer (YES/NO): NO